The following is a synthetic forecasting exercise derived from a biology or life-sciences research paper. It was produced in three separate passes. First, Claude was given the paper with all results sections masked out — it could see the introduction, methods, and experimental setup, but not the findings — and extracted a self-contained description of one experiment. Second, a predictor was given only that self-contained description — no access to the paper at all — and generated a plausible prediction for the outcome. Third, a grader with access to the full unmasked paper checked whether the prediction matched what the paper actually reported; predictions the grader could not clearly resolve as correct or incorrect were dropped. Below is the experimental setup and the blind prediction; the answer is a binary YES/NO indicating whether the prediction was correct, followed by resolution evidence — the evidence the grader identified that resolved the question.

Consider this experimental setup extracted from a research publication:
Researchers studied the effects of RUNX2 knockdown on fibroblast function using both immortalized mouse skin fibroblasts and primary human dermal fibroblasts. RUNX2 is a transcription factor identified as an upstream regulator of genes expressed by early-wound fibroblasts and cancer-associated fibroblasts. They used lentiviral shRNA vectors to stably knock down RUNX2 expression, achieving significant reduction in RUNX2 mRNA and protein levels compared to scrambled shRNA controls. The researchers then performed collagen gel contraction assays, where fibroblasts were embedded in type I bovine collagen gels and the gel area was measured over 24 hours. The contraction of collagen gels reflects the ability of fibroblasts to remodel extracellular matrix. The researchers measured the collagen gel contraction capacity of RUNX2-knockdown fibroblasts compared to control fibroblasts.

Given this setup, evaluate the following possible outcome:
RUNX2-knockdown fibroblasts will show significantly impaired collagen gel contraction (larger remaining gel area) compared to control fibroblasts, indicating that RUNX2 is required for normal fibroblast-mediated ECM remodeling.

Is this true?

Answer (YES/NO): YES